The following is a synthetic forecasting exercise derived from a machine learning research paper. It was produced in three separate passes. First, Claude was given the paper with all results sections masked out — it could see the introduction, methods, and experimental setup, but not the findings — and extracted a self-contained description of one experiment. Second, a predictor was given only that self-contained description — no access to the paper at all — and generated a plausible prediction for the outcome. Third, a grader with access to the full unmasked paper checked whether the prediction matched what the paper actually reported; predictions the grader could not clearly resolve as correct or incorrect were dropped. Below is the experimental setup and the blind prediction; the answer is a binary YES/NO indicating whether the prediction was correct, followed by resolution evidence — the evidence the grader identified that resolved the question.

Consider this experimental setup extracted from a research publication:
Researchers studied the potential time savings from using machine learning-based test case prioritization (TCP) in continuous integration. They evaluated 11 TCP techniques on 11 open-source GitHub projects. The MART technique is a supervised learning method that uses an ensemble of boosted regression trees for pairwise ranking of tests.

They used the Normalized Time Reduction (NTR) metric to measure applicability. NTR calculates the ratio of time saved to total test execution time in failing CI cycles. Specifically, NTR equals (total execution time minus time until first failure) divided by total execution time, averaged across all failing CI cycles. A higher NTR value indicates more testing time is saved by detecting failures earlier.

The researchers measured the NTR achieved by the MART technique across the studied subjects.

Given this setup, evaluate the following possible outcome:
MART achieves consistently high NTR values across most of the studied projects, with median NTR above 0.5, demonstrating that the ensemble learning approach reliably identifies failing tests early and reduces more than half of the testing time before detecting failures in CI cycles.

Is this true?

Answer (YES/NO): YES